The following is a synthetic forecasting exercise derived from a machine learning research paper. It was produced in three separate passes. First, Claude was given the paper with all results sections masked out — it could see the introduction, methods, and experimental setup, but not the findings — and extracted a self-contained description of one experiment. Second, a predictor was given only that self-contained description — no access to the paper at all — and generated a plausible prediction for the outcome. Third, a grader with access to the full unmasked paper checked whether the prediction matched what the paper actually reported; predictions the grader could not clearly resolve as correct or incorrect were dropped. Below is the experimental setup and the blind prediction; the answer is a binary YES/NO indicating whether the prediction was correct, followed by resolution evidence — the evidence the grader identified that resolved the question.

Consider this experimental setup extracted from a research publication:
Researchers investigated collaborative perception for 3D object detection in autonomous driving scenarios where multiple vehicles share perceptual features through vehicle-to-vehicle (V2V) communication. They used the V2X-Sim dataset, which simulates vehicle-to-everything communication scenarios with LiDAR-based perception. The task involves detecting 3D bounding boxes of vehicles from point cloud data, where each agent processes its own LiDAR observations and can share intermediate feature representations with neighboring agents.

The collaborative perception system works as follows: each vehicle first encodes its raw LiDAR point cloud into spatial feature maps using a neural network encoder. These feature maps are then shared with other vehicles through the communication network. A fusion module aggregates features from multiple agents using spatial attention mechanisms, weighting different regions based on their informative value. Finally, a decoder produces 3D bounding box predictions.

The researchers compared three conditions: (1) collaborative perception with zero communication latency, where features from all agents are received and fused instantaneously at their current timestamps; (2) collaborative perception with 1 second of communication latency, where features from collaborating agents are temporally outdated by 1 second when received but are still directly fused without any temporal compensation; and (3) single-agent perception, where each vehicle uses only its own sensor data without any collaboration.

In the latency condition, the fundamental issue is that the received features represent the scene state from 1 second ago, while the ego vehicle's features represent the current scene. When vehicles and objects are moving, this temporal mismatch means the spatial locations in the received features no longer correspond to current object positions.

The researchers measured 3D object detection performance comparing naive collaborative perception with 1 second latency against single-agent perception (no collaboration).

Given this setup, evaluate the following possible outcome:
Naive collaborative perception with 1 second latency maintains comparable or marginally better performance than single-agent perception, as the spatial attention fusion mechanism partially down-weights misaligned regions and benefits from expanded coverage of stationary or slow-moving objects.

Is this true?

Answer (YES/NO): NO